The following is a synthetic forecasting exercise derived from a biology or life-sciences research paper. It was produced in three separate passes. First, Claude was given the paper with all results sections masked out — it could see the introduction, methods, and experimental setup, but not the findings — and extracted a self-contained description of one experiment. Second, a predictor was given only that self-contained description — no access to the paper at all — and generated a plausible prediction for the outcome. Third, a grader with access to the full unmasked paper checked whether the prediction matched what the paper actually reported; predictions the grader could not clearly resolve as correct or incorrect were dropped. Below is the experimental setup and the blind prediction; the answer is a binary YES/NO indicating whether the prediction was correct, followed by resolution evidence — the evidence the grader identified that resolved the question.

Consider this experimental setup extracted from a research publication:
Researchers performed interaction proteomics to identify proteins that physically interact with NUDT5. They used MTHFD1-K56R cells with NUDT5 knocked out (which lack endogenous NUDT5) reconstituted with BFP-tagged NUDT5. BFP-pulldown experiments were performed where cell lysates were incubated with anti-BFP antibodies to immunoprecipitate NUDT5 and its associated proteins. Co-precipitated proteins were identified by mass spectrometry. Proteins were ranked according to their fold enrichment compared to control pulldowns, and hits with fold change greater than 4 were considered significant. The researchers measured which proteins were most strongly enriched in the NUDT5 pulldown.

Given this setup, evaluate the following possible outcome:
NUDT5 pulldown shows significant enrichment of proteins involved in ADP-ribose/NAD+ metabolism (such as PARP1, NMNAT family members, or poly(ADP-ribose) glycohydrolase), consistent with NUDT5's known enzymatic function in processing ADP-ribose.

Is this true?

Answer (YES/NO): NO